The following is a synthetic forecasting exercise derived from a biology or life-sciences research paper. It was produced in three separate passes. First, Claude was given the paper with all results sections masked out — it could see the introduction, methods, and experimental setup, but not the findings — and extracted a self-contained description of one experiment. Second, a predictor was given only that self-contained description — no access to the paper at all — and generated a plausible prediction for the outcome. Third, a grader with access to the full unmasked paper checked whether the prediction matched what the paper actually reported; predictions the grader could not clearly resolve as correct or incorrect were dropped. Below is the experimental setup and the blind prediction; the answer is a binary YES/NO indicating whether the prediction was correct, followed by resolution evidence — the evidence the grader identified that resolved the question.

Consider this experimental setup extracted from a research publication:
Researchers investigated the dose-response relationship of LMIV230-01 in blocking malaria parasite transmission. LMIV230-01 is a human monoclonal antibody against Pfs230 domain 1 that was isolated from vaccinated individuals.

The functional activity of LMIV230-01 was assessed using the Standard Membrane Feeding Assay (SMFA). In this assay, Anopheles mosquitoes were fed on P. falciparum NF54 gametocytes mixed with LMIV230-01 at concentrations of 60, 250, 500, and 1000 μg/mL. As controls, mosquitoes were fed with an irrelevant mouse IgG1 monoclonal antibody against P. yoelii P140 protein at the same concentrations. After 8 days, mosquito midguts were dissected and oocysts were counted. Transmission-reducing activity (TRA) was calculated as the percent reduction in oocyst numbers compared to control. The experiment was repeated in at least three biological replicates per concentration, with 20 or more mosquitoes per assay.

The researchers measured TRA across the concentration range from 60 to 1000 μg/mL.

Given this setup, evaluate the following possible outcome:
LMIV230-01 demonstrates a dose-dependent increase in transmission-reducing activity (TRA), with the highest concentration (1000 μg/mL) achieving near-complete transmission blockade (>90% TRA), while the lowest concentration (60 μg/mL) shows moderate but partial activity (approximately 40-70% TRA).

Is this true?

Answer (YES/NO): NO